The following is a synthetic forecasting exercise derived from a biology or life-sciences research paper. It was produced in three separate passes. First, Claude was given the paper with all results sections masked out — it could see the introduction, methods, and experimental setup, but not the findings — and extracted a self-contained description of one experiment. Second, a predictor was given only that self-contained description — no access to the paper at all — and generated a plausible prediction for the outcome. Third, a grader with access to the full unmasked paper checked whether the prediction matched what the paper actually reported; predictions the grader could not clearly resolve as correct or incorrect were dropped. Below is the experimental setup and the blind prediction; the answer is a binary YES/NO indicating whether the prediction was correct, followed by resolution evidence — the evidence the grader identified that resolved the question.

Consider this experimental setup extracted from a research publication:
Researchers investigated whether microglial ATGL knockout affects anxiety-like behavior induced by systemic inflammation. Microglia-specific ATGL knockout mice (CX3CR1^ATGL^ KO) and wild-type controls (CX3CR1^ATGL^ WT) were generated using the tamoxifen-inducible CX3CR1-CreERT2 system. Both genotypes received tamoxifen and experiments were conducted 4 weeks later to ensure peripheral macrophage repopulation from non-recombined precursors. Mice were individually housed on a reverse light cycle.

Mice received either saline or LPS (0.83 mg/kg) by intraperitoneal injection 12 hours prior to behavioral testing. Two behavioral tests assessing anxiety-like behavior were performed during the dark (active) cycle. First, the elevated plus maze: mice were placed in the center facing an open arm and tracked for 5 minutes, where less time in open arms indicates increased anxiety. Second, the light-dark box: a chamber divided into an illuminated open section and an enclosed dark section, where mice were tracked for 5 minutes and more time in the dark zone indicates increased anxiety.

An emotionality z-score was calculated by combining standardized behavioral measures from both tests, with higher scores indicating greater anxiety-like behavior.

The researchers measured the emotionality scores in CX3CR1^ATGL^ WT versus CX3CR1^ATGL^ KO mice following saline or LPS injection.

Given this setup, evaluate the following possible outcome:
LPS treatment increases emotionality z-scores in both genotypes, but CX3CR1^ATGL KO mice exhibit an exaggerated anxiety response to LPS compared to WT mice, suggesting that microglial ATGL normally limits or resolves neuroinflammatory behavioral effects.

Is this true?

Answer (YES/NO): NO